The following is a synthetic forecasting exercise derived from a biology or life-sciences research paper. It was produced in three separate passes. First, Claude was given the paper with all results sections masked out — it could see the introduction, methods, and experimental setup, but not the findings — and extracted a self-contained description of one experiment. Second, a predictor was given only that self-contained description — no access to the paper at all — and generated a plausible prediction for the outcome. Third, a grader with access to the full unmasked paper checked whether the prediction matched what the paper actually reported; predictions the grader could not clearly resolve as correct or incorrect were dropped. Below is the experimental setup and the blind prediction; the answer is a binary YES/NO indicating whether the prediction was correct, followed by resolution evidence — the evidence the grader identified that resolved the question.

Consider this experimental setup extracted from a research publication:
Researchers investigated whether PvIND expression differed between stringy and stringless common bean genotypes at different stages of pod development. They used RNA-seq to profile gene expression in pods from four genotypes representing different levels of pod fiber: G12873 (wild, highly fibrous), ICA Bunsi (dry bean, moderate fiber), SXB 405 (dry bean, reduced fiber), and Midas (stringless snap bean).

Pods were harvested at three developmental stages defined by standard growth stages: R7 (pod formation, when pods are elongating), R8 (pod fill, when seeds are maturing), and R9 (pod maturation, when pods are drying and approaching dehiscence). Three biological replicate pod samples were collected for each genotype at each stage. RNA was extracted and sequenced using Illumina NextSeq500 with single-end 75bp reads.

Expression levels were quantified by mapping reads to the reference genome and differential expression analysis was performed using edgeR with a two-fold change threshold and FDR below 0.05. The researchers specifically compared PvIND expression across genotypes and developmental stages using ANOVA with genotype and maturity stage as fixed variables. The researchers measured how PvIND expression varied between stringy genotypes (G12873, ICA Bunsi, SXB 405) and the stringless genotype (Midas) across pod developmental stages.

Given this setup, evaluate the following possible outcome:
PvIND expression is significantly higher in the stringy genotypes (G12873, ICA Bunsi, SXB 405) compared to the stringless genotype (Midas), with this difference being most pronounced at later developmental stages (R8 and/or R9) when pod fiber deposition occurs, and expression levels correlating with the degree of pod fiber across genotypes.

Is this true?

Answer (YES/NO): NO